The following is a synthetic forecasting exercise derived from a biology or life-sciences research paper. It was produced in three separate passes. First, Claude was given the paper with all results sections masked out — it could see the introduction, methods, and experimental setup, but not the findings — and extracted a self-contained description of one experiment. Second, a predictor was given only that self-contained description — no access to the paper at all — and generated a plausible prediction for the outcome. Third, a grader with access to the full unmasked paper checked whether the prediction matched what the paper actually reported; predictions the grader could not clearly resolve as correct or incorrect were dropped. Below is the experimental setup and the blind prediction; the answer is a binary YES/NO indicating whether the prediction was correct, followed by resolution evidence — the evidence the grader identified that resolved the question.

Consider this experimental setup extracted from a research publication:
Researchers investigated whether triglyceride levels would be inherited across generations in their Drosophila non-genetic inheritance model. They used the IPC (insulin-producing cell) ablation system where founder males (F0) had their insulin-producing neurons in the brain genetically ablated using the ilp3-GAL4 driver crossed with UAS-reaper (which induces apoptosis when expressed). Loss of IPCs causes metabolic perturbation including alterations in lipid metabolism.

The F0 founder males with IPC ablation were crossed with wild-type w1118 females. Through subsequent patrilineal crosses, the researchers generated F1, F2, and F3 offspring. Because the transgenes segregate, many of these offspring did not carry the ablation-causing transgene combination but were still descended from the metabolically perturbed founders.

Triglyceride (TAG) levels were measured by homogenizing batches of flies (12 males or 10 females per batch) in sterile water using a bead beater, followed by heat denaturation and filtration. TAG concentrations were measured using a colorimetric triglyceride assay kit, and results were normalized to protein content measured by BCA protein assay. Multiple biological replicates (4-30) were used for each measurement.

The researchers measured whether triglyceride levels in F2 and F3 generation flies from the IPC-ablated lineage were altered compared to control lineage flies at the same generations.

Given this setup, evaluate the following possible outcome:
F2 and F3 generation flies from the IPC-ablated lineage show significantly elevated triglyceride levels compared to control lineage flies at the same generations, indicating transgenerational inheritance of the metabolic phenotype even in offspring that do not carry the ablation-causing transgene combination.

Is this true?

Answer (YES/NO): NO